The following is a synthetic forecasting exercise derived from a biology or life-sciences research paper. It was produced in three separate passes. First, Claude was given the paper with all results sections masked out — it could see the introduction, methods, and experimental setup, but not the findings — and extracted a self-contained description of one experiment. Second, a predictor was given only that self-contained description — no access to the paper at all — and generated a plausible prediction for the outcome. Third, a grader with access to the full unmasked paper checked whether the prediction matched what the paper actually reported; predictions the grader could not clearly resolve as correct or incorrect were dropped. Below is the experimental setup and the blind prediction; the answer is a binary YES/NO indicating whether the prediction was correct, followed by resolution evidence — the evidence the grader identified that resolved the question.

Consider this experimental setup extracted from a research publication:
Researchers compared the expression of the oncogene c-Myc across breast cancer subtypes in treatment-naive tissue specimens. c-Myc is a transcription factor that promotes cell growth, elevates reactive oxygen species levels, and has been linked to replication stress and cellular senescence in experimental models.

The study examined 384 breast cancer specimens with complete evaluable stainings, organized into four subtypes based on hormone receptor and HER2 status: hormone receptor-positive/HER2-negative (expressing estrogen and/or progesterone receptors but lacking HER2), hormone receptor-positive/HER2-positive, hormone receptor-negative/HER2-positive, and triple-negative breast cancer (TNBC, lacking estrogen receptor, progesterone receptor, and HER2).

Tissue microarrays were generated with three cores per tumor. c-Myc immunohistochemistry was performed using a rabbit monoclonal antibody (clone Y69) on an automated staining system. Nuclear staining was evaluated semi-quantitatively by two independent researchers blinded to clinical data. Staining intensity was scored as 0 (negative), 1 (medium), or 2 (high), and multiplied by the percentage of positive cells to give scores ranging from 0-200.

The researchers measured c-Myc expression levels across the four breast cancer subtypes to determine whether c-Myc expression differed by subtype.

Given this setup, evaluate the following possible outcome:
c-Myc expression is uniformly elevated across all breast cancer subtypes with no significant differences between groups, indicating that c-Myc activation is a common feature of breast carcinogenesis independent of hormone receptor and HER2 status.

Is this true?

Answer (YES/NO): NO